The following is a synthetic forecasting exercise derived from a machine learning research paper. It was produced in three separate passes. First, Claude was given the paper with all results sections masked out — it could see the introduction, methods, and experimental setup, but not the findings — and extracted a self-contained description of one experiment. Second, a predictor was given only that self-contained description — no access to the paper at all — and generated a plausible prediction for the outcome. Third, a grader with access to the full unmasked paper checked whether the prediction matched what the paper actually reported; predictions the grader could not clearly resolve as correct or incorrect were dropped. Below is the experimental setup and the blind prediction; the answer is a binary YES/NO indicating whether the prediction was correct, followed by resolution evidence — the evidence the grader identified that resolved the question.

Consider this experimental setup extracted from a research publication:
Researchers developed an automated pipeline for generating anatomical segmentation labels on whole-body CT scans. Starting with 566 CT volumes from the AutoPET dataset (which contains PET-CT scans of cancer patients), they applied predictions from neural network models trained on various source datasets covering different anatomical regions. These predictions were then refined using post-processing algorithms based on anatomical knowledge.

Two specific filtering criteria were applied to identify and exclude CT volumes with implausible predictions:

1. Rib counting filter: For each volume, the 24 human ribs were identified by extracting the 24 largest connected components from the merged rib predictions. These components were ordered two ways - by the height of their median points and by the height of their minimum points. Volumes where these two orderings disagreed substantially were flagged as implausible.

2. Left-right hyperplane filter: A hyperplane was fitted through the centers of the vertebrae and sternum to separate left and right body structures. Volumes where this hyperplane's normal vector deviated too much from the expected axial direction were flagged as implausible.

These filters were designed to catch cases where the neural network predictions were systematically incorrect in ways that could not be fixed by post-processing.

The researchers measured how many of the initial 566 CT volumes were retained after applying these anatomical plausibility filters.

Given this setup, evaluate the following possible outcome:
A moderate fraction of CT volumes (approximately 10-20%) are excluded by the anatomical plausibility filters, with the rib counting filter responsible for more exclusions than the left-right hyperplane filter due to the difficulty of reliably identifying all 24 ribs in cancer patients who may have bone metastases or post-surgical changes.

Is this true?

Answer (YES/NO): NO